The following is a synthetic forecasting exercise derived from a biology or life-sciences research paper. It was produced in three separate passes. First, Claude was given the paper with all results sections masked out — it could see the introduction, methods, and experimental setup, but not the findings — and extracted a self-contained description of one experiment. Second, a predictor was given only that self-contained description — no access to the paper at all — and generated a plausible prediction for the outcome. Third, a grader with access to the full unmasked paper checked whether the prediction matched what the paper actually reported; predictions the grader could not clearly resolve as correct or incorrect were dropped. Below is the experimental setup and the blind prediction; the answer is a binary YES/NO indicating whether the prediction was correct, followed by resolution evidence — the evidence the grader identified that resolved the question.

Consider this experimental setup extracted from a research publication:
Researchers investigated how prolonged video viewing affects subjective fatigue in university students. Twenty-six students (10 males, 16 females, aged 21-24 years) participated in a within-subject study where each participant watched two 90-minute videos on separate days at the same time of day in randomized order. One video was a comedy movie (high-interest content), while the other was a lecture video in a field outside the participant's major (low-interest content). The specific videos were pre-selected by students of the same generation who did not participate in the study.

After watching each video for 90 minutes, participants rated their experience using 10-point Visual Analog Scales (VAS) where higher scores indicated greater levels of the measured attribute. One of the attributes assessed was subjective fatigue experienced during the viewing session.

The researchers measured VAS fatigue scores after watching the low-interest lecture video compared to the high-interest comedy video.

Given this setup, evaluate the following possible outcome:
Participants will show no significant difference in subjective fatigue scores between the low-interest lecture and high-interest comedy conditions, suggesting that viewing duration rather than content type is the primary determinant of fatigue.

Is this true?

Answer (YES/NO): NO